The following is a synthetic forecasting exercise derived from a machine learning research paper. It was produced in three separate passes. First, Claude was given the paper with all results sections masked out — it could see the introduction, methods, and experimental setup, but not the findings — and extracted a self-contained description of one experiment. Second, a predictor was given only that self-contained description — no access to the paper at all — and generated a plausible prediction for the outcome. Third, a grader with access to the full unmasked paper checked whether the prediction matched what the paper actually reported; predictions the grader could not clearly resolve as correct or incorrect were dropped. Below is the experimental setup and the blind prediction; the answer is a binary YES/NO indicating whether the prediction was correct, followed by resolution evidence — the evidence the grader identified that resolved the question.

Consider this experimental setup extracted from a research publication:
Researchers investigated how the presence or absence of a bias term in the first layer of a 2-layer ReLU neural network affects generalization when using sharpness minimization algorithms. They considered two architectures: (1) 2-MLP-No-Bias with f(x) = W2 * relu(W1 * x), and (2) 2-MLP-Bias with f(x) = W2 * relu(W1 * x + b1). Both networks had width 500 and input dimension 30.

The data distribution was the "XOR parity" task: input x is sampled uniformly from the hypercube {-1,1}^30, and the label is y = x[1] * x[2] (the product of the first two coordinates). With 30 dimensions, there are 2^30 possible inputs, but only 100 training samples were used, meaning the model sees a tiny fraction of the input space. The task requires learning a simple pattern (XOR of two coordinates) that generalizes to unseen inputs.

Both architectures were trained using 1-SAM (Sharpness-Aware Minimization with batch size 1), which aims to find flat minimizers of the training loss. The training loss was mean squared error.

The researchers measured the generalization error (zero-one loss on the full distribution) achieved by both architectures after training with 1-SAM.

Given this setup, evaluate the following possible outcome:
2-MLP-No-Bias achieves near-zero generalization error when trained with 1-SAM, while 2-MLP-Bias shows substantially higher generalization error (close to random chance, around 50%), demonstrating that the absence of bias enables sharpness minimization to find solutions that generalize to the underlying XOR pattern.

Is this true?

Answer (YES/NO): NO